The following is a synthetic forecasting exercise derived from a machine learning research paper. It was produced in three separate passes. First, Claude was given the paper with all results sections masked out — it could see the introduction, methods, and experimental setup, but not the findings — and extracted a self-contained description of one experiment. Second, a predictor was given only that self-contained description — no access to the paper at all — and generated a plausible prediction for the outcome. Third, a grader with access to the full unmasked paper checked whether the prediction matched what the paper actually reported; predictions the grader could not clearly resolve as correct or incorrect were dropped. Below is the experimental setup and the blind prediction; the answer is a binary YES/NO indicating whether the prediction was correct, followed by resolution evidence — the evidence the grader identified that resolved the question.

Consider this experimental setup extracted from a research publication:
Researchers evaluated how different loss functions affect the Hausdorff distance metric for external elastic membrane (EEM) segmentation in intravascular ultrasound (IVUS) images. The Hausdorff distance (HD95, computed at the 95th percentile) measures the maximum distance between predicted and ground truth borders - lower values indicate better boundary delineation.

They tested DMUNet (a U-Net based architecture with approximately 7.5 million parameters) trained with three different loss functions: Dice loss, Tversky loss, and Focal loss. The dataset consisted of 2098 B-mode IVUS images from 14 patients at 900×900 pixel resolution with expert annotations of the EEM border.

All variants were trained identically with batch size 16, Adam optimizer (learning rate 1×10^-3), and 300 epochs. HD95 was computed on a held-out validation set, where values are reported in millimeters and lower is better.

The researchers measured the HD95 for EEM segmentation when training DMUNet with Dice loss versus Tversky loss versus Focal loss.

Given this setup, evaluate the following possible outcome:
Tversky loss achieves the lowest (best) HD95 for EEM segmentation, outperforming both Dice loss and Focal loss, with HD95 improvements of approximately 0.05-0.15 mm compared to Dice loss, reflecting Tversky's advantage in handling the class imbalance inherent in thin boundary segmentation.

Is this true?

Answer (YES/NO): NO